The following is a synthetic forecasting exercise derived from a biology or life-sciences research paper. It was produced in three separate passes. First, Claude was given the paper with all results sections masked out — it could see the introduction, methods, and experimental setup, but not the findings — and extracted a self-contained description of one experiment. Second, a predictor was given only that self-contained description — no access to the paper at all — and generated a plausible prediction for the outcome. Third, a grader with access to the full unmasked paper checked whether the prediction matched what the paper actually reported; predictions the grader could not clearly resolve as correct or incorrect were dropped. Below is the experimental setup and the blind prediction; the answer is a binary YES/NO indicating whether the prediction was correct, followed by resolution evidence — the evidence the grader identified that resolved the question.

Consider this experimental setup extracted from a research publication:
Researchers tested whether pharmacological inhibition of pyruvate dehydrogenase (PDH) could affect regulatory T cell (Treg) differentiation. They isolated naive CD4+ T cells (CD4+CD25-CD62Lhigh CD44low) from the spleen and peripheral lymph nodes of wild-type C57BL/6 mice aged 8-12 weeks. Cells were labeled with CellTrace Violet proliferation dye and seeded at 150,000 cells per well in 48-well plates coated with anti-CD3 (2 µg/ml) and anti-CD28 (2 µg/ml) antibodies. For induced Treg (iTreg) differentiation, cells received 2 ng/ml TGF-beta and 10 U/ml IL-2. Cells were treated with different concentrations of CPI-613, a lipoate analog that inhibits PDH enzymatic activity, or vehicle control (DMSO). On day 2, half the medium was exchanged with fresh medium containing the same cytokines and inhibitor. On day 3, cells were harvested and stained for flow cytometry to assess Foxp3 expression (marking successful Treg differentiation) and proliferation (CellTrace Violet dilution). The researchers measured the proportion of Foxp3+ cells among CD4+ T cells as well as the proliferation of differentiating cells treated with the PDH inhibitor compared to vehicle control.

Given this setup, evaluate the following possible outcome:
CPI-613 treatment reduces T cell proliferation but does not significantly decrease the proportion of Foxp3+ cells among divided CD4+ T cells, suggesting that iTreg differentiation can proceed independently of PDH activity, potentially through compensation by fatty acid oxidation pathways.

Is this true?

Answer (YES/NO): NO